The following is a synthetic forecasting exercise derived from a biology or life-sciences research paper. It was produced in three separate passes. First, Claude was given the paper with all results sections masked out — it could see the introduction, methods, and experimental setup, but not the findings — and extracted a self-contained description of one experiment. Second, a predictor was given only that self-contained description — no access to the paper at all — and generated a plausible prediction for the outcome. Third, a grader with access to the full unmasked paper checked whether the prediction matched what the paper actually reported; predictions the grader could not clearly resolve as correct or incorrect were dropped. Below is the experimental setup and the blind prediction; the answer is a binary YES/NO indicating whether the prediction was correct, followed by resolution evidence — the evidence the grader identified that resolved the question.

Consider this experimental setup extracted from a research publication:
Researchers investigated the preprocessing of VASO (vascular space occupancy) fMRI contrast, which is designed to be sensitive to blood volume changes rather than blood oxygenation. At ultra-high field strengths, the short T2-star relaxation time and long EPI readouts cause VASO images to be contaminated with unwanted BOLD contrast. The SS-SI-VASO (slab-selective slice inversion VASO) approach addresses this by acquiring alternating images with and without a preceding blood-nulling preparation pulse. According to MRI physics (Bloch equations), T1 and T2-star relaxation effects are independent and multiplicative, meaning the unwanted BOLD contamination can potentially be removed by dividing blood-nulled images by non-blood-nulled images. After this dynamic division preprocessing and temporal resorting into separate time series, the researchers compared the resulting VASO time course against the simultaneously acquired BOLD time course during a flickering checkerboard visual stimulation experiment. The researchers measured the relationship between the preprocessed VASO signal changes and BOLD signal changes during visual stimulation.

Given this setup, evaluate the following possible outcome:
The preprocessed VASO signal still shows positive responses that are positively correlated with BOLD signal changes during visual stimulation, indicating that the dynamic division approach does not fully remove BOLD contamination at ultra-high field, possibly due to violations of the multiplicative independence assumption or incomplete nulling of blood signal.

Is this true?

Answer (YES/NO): NO